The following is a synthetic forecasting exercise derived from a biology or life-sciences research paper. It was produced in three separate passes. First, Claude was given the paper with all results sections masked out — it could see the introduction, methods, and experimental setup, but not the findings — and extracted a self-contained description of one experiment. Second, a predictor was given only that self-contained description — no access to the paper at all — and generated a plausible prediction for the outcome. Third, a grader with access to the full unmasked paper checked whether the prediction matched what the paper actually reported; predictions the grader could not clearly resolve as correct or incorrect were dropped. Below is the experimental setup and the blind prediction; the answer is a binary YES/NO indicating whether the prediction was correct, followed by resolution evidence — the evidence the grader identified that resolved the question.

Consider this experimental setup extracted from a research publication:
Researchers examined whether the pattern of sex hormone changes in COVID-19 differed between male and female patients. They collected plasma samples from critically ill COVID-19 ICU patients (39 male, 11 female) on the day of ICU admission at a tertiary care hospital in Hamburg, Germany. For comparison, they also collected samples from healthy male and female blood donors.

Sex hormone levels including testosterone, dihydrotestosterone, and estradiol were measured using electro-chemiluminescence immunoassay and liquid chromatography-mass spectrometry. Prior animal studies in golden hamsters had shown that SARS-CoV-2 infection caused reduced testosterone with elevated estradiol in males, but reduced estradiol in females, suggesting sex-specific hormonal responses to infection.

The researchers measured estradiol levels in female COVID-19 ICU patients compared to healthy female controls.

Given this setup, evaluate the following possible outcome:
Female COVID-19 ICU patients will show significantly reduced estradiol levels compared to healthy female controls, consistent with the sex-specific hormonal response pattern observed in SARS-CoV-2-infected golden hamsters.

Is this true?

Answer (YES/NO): NO